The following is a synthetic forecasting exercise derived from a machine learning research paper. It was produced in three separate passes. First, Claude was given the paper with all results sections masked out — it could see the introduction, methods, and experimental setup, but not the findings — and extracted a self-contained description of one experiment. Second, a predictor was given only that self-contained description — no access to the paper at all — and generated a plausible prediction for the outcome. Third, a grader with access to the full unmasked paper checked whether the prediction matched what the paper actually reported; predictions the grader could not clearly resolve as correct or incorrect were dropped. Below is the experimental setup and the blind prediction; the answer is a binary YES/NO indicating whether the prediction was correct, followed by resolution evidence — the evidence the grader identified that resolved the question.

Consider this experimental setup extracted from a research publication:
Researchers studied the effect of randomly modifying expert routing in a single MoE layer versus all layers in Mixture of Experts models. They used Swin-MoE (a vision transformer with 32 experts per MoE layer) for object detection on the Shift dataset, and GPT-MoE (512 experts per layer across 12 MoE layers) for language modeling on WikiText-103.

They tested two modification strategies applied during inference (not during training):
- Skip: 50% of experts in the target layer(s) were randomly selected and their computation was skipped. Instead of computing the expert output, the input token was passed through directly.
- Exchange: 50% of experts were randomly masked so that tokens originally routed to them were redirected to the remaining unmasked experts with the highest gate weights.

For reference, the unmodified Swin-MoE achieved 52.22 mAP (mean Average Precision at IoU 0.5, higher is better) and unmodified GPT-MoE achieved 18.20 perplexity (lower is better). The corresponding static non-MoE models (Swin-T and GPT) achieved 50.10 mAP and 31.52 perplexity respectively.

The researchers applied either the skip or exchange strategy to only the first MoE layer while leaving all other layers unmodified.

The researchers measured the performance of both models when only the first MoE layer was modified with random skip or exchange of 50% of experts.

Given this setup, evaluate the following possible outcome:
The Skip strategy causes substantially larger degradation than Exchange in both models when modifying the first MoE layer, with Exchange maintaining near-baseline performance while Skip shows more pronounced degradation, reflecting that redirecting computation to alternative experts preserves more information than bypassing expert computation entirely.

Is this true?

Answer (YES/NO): NO